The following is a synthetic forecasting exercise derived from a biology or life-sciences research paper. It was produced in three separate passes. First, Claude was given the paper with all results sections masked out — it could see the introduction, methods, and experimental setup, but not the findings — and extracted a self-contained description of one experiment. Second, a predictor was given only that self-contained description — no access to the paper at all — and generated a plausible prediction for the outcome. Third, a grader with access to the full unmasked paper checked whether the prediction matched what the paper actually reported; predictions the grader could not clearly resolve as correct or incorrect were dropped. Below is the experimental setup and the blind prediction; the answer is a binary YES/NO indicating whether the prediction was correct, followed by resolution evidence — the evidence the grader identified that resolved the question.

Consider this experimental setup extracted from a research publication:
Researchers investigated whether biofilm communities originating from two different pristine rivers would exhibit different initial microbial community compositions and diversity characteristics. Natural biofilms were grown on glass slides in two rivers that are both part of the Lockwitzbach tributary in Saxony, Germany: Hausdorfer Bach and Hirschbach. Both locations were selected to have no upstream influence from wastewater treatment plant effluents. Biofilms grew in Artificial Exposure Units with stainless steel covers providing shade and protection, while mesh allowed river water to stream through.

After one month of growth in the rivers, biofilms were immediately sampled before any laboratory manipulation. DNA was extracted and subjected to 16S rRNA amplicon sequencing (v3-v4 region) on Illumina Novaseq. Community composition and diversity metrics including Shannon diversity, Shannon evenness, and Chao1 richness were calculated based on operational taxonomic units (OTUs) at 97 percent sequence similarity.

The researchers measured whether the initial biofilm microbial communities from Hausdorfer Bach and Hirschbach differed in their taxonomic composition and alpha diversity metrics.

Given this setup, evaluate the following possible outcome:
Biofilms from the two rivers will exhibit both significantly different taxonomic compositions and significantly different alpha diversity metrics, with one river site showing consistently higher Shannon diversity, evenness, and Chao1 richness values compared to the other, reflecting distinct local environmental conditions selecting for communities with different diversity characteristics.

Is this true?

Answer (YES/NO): NO